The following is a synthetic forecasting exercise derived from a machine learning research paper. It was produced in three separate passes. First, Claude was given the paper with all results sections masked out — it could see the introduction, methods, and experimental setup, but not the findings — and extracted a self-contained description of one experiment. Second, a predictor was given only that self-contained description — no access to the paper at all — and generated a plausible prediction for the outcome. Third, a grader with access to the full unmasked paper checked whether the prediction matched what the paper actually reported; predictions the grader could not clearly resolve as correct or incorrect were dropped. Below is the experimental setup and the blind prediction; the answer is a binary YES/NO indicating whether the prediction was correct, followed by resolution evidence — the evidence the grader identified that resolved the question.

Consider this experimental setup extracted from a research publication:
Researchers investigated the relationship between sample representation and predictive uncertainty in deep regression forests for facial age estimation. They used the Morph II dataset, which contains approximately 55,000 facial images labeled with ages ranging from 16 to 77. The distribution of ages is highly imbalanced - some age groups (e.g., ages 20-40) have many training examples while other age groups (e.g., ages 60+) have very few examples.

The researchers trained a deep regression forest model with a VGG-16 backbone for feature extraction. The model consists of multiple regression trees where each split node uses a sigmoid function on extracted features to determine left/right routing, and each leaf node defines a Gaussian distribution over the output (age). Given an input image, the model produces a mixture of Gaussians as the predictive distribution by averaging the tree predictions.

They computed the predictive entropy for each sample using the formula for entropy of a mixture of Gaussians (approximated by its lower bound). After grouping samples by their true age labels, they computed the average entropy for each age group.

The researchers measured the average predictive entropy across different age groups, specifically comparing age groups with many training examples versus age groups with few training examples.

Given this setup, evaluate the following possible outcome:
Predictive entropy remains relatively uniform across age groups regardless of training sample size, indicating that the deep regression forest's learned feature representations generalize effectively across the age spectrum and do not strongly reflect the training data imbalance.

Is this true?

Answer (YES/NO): NO